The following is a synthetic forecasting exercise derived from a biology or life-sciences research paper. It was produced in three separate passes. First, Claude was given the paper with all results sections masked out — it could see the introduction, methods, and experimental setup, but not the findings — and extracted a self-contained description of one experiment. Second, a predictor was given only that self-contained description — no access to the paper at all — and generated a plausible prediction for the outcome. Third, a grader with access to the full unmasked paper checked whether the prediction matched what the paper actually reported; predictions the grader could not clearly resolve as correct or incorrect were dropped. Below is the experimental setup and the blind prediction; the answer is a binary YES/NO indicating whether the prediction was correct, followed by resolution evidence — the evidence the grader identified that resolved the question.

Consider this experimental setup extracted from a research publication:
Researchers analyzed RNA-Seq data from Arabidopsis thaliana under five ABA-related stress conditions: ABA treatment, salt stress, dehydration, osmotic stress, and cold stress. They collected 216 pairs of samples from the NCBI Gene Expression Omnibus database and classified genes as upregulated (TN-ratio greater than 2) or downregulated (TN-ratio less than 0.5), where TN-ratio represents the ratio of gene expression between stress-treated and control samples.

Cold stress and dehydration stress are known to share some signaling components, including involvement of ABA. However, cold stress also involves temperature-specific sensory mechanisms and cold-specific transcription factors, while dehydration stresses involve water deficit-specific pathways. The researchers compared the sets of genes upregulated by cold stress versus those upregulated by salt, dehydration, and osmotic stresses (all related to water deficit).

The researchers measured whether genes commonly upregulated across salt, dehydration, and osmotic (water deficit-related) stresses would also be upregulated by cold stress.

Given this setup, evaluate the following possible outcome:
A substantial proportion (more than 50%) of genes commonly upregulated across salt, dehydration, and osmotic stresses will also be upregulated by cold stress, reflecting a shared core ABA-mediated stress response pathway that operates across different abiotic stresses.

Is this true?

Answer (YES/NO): YES